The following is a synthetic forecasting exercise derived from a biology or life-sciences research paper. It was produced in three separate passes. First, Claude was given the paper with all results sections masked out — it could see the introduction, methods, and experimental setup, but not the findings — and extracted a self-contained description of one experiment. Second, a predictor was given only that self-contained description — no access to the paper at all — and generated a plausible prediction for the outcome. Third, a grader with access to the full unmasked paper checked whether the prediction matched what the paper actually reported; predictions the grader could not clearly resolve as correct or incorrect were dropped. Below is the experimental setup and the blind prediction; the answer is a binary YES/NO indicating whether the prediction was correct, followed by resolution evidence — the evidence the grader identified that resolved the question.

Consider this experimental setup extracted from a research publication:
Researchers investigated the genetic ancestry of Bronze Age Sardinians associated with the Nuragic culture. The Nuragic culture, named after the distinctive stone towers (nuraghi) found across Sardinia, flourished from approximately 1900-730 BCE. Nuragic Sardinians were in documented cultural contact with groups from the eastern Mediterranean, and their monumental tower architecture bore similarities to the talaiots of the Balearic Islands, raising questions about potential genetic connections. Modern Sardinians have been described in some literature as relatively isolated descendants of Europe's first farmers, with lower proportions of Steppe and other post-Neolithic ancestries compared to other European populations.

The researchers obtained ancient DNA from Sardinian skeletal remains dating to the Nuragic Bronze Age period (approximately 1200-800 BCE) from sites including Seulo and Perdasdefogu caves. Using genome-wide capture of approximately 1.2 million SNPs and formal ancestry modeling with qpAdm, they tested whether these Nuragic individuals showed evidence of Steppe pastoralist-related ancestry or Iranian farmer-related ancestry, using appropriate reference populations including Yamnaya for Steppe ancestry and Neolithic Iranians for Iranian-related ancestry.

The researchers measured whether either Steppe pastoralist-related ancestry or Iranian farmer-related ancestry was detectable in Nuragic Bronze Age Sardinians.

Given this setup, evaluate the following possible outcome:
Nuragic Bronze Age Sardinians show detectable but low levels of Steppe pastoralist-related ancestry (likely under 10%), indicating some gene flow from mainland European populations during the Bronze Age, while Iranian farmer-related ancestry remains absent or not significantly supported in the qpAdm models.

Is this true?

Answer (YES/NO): NO